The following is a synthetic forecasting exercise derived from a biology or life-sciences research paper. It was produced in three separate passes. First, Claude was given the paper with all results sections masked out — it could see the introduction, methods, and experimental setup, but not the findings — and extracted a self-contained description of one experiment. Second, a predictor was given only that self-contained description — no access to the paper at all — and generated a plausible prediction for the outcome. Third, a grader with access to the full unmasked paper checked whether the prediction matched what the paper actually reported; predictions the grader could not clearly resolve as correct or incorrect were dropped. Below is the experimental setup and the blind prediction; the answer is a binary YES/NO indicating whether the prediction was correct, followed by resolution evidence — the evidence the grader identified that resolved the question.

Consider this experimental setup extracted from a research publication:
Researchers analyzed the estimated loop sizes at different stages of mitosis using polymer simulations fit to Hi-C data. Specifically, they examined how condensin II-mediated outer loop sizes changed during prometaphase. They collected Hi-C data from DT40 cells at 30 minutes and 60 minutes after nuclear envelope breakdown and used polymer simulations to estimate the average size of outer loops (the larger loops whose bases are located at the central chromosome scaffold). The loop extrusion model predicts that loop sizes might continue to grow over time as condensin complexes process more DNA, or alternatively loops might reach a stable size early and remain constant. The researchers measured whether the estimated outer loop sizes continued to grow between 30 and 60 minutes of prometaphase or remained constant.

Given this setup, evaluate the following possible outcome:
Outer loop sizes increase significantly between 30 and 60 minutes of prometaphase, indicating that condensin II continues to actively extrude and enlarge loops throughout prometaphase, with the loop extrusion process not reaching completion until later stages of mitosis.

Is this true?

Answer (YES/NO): YES